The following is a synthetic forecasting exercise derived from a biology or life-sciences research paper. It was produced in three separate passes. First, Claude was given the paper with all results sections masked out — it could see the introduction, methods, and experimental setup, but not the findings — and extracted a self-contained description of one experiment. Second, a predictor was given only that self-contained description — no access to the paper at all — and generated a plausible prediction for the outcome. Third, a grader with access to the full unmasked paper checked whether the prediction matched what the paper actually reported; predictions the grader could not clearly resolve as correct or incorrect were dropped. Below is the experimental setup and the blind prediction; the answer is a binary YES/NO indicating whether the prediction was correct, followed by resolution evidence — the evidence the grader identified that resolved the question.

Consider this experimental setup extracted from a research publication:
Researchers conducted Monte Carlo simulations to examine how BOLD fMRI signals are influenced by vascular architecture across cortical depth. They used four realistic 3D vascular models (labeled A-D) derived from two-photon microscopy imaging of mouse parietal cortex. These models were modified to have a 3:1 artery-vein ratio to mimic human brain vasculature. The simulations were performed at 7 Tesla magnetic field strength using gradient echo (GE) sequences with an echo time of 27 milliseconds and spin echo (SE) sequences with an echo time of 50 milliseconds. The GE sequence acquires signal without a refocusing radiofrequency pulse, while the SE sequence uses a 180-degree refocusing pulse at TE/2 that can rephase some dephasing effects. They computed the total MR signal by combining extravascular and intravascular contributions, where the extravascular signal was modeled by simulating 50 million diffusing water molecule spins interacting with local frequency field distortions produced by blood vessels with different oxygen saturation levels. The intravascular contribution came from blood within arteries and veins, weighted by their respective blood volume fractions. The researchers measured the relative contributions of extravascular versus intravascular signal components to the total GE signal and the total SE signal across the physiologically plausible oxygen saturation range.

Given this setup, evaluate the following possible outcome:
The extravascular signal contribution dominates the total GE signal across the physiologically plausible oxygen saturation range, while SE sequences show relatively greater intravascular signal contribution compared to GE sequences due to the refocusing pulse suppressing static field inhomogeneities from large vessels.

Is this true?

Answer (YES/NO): YES